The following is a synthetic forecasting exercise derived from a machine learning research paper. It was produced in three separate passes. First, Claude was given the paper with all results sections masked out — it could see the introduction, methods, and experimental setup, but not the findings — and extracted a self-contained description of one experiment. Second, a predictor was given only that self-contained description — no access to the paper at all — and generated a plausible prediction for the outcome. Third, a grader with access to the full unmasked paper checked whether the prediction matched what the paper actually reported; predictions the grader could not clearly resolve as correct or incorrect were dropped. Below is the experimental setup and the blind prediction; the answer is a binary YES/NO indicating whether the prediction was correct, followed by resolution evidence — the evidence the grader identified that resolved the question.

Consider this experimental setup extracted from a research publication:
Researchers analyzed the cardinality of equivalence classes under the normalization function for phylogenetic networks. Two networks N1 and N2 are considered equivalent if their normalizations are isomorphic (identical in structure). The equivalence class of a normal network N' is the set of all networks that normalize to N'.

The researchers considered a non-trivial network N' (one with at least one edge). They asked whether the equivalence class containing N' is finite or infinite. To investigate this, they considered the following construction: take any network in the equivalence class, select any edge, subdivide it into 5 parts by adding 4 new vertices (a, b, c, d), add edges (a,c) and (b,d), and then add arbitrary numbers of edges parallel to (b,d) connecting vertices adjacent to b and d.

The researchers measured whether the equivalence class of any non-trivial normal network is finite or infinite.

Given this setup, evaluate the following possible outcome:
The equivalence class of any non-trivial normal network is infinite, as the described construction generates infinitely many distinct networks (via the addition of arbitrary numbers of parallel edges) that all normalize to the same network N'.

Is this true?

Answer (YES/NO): YES